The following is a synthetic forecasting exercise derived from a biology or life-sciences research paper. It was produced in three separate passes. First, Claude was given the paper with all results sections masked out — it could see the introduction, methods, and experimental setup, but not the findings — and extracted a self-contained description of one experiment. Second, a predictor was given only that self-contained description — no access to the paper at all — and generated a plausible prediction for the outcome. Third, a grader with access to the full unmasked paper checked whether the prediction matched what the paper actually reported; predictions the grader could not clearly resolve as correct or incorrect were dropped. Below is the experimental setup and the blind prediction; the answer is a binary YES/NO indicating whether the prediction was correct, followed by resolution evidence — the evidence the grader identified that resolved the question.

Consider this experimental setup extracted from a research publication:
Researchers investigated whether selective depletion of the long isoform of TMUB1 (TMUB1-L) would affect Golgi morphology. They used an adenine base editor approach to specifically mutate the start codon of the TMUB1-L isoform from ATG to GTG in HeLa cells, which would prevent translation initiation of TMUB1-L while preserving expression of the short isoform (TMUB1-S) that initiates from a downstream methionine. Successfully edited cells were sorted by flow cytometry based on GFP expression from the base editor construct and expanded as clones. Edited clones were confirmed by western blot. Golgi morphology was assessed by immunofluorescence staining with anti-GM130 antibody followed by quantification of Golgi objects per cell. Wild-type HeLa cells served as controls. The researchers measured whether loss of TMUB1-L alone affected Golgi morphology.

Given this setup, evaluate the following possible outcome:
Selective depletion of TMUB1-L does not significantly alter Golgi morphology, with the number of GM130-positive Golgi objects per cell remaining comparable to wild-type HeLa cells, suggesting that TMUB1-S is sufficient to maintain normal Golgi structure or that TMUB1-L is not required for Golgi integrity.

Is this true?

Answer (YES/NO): NO